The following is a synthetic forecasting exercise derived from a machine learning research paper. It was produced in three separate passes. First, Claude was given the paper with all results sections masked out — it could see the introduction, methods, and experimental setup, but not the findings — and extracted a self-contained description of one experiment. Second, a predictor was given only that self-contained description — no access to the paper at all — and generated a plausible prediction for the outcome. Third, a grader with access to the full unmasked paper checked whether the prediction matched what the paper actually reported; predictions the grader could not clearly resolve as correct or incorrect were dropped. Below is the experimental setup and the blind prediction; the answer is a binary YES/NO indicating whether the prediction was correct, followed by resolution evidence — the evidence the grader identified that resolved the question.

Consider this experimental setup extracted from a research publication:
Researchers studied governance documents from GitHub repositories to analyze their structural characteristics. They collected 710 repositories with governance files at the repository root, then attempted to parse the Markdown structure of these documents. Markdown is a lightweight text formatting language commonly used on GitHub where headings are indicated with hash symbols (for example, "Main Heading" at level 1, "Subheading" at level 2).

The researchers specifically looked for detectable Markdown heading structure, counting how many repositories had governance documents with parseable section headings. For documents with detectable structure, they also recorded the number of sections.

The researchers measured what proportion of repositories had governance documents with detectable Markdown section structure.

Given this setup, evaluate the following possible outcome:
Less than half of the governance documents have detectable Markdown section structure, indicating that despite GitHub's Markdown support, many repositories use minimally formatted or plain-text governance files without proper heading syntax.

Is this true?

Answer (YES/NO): NO